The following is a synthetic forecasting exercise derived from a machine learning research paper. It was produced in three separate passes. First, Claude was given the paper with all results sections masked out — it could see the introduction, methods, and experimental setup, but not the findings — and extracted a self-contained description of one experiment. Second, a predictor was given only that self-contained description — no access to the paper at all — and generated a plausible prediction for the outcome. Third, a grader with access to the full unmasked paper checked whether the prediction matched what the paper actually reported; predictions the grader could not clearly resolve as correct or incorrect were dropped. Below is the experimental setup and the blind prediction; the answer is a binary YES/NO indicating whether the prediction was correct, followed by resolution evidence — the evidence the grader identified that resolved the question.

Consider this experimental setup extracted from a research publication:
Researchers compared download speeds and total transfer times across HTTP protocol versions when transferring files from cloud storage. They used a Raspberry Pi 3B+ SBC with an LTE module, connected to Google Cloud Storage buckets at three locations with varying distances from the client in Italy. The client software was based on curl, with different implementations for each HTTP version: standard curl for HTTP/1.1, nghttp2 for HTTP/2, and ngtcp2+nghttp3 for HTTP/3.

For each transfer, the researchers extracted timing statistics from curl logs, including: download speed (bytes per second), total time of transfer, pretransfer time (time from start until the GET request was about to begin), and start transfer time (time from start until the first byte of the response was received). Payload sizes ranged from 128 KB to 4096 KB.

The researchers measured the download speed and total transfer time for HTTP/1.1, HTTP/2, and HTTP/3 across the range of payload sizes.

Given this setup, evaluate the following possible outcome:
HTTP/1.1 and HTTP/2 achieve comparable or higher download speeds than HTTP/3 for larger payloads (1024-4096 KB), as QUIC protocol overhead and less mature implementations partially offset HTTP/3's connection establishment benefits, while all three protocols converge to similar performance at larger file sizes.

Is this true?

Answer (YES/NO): NO